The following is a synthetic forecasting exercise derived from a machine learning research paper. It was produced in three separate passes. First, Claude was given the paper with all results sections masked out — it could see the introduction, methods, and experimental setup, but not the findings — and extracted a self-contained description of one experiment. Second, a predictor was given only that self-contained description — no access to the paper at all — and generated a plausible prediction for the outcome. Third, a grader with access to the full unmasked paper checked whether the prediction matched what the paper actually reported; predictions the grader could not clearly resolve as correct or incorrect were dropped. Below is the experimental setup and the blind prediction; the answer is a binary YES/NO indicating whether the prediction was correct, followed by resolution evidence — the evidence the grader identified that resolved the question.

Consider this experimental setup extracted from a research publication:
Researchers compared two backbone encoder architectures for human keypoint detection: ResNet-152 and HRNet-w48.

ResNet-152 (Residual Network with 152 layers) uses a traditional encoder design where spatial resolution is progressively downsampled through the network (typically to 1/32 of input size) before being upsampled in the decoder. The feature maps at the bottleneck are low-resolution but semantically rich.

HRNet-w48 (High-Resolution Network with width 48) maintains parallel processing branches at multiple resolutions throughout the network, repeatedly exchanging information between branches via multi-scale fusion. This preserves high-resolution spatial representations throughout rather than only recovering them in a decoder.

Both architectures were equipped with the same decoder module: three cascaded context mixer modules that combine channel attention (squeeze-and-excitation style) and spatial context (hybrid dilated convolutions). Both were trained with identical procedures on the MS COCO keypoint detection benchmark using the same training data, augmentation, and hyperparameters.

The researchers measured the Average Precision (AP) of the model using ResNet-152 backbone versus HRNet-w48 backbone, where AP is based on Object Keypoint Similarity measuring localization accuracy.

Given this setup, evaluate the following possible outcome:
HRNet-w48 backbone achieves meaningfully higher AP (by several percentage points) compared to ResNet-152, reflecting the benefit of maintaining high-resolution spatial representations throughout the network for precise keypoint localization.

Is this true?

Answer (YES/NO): NO